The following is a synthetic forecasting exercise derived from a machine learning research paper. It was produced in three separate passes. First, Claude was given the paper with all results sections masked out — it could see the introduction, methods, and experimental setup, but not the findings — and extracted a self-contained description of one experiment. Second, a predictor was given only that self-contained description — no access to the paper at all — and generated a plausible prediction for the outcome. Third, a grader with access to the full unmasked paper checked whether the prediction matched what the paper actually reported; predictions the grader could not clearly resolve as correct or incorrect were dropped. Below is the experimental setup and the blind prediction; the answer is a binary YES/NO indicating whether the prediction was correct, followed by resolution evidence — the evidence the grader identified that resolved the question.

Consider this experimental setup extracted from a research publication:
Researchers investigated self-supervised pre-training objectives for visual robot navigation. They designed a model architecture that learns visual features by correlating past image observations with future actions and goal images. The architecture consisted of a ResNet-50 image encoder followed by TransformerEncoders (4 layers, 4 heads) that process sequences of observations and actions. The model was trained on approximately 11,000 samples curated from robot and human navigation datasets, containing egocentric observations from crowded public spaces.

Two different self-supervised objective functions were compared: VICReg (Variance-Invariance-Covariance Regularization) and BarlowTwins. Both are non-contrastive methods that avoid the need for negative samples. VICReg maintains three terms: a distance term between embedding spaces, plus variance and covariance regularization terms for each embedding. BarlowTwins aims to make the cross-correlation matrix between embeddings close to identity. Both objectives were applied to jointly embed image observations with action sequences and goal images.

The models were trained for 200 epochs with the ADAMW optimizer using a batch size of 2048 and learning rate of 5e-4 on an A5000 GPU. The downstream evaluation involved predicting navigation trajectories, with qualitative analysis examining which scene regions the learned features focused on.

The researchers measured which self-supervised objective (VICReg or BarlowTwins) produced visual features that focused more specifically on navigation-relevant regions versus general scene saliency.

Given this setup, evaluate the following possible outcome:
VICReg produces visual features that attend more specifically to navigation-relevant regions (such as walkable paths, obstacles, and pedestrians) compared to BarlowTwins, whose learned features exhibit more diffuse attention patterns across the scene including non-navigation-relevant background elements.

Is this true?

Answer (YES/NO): YES